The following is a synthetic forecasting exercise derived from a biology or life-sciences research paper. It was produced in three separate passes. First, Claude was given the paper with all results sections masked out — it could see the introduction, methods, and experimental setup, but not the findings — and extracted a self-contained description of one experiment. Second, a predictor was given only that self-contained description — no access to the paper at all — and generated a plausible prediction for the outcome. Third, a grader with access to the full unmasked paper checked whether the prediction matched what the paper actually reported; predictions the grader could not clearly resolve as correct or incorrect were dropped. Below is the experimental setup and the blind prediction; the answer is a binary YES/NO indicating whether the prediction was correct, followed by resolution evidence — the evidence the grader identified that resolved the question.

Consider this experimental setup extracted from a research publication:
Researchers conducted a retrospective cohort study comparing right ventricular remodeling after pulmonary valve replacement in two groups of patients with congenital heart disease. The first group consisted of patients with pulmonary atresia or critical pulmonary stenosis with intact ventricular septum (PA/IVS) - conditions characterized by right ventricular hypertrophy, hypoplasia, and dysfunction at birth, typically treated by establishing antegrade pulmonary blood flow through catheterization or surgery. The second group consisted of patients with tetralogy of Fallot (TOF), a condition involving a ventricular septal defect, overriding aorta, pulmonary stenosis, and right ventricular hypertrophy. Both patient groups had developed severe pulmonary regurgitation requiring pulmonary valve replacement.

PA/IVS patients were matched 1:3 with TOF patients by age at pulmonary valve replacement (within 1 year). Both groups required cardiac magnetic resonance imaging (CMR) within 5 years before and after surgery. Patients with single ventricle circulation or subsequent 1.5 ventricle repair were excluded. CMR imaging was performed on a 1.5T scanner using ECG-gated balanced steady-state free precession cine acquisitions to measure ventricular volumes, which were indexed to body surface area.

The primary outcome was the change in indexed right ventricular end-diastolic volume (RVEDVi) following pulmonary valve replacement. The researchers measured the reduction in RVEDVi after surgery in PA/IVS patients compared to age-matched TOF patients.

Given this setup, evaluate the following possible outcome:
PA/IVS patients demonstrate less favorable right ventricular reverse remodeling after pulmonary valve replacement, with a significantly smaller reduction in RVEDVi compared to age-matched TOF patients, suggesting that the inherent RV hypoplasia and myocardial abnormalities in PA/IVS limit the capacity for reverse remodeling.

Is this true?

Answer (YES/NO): NO